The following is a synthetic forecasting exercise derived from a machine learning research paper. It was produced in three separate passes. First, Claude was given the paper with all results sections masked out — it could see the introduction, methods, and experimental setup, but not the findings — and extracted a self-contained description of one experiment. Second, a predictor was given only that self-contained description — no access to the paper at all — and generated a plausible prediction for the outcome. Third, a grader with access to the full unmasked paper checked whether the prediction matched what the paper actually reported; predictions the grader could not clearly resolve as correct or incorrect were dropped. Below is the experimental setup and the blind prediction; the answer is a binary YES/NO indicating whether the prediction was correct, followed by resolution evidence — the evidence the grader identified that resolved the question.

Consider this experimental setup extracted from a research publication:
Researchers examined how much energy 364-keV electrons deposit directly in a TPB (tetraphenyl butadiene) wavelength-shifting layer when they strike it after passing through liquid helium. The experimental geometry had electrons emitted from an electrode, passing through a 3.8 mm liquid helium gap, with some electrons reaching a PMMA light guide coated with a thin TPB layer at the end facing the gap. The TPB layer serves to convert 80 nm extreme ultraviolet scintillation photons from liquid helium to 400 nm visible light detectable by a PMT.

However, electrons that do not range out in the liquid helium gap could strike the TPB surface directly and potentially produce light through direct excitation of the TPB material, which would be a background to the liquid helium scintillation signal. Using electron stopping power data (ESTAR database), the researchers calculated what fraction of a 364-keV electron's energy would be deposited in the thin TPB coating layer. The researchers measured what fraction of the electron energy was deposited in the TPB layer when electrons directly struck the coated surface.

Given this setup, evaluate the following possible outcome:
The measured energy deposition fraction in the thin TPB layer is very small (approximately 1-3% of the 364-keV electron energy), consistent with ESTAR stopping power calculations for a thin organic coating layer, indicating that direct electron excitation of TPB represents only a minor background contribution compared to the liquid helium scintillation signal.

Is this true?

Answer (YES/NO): NO